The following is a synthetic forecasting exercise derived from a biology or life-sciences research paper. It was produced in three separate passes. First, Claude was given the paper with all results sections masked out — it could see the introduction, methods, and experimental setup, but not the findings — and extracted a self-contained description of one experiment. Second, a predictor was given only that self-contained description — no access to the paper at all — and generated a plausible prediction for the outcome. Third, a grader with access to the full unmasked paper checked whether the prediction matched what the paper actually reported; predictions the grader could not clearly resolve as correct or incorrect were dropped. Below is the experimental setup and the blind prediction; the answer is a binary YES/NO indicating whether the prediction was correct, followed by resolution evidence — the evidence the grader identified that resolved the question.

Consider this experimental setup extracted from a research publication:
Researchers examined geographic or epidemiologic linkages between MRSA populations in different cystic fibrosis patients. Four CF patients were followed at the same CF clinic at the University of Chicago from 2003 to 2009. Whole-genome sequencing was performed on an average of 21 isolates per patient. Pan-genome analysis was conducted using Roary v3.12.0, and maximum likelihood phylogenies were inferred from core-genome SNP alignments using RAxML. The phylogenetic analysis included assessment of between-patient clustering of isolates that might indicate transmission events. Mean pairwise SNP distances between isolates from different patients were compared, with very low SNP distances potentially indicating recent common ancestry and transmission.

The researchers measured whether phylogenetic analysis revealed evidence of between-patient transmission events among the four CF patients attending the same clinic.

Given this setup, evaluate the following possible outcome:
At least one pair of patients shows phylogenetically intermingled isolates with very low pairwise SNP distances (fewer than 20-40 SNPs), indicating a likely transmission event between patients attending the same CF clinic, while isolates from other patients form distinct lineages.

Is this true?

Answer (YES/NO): YES